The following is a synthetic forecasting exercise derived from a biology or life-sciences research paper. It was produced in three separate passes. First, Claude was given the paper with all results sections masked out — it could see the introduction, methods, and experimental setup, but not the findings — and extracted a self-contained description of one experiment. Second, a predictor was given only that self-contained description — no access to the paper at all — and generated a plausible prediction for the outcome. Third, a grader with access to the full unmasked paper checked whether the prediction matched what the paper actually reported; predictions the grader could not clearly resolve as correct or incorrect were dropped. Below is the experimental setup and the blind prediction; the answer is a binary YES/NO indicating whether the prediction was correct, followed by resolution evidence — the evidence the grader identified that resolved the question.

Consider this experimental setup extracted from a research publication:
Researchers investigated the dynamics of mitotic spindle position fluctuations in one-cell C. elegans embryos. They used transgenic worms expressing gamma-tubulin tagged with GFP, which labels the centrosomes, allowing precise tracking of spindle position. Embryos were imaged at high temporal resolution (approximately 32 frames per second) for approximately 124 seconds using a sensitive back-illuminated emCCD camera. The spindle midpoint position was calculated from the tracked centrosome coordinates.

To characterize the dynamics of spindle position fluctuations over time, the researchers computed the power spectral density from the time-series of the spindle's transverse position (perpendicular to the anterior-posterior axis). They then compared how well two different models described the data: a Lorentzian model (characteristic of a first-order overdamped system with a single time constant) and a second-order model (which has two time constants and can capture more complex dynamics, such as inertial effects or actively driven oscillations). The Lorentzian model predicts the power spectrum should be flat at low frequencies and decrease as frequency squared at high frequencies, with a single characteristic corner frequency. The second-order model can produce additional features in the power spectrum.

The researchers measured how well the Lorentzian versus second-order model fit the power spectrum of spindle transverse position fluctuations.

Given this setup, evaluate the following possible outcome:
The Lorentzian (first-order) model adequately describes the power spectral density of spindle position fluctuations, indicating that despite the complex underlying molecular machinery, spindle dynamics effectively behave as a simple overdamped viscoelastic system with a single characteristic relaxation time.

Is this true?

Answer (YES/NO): NO